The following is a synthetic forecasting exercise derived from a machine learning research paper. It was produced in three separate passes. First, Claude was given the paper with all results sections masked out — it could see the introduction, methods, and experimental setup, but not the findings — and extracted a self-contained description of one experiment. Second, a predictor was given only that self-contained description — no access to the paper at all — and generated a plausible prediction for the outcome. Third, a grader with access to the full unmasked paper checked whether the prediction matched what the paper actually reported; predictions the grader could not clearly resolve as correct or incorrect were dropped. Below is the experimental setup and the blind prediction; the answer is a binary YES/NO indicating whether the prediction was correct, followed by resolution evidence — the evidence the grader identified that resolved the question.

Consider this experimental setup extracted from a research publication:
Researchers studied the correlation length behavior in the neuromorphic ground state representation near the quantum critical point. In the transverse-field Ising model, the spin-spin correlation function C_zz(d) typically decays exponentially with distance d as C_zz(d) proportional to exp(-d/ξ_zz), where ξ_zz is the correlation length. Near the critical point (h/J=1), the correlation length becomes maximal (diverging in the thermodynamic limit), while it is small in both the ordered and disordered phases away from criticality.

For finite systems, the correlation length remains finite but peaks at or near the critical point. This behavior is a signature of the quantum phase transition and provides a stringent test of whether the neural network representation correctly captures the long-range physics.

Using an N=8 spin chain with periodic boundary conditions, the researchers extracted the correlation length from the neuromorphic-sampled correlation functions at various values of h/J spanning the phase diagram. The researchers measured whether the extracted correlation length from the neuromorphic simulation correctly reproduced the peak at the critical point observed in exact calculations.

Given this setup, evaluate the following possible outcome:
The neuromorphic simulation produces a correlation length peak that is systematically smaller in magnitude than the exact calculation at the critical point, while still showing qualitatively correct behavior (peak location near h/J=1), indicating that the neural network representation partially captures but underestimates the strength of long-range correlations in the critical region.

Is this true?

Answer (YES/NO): NO